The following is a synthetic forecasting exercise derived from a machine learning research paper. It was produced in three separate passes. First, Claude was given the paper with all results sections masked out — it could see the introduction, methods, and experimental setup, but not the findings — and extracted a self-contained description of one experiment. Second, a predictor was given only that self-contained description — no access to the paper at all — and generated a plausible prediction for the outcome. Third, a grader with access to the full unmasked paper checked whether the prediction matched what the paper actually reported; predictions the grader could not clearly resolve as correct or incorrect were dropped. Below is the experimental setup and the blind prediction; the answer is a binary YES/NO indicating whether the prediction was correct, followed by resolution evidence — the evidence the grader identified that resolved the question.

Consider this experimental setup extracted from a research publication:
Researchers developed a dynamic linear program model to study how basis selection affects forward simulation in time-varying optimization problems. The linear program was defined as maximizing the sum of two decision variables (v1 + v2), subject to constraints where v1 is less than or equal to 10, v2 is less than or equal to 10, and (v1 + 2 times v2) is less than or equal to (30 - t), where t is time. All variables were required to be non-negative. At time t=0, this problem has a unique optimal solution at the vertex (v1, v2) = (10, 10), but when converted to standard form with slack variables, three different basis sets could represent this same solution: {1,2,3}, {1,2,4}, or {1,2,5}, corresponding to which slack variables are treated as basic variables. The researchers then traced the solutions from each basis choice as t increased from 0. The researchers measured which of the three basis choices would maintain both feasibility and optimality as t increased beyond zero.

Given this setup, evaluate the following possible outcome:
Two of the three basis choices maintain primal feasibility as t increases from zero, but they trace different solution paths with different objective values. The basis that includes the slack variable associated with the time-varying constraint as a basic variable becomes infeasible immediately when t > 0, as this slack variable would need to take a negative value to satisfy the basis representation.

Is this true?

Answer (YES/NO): YES